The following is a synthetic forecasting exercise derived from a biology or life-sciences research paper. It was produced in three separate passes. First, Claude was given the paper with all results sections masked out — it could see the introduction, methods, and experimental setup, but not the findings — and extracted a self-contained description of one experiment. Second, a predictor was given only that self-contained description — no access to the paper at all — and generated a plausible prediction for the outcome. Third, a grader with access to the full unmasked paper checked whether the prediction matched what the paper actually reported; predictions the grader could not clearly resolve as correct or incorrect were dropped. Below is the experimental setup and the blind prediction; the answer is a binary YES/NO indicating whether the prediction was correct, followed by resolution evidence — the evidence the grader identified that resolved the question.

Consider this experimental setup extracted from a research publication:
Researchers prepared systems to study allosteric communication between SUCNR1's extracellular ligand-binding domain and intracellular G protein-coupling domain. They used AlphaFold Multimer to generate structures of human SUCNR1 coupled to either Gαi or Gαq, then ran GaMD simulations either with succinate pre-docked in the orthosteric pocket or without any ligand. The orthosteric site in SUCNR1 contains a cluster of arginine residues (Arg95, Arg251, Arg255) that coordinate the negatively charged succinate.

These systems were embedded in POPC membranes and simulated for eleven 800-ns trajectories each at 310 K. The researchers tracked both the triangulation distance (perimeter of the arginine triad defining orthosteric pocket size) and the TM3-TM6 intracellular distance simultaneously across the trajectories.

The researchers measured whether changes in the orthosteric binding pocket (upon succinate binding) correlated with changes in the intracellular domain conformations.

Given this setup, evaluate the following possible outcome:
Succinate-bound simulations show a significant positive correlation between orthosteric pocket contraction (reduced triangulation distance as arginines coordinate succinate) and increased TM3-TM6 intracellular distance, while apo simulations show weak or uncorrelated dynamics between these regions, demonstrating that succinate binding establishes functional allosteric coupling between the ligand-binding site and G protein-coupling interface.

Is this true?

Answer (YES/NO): NO